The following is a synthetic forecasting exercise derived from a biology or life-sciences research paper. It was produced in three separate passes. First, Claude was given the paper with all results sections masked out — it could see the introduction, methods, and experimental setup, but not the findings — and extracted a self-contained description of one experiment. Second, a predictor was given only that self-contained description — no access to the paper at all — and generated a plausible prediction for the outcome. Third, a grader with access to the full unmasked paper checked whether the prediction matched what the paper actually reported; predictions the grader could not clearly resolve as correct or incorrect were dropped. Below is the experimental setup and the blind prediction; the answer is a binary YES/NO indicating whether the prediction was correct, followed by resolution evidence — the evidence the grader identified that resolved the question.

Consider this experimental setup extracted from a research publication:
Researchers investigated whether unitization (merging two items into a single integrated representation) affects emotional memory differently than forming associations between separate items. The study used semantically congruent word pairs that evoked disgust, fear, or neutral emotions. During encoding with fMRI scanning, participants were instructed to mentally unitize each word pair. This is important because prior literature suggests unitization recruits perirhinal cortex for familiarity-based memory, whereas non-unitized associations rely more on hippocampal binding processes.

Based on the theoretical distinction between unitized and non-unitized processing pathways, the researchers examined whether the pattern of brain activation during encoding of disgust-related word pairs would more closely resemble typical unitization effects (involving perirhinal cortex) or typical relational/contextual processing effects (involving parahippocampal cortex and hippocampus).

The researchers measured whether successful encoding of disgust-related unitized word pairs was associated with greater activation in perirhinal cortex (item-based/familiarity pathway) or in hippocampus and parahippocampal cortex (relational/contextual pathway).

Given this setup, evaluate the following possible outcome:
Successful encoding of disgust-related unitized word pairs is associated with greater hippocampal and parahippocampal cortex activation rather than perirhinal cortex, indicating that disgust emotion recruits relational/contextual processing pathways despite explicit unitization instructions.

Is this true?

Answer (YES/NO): NO